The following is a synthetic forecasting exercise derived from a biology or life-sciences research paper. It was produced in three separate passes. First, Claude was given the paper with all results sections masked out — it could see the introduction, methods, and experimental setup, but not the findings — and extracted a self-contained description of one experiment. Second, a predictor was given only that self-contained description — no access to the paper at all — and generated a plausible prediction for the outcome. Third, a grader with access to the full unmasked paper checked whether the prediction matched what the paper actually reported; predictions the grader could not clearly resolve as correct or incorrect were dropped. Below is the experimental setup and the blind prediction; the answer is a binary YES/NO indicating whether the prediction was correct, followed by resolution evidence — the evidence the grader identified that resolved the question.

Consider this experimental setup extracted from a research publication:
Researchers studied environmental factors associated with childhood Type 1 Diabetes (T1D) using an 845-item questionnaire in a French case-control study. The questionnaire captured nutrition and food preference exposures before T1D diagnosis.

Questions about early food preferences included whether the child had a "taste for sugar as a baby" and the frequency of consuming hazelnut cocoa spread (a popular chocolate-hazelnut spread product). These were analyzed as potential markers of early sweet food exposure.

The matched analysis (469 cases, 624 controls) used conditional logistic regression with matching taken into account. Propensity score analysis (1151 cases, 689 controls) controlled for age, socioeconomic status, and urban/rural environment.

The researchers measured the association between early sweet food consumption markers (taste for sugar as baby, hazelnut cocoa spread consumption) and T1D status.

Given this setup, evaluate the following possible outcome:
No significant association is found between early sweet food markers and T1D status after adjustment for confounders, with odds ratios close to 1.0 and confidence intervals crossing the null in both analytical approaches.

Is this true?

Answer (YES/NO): NO